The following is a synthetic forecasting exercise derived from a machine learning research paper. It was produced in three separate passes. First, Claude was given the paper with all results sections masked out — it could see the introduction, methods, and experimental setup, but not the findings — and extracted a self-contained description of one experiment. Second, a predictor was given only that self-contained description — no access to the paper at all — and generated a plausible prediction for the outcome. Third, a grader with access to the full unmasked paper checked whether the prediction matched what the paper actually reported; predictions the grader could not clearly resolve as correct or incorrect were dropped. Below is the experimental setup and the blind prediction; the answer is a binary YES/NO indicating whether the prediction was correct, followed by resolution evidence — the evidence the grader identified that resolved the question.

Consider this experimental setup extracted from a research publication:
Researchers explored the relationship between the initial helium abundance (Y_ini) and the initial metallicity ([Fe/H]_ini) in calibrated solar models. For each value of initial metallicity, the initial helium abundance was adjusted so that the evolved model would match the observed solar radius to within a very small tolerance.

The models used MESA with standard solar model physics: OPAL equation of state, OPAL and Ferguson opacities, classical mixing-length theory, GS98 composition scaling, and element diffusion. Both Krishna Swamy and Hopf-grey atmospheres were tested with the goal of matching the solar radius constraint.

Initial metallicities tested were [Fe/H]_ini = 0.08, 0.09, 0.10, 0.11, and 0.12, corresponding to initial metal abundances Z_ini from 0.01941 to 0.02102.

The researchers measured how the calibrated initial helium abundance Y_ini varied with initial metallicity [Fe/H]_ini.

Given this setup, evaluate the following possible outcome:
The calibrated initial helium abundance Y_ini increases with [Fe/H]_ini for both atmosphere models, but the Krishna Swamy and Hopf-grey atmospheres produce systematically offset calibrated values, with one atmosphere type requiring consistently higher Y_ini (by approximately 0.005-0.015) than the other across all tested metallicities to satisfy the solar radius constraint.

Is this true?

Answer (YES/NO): NO